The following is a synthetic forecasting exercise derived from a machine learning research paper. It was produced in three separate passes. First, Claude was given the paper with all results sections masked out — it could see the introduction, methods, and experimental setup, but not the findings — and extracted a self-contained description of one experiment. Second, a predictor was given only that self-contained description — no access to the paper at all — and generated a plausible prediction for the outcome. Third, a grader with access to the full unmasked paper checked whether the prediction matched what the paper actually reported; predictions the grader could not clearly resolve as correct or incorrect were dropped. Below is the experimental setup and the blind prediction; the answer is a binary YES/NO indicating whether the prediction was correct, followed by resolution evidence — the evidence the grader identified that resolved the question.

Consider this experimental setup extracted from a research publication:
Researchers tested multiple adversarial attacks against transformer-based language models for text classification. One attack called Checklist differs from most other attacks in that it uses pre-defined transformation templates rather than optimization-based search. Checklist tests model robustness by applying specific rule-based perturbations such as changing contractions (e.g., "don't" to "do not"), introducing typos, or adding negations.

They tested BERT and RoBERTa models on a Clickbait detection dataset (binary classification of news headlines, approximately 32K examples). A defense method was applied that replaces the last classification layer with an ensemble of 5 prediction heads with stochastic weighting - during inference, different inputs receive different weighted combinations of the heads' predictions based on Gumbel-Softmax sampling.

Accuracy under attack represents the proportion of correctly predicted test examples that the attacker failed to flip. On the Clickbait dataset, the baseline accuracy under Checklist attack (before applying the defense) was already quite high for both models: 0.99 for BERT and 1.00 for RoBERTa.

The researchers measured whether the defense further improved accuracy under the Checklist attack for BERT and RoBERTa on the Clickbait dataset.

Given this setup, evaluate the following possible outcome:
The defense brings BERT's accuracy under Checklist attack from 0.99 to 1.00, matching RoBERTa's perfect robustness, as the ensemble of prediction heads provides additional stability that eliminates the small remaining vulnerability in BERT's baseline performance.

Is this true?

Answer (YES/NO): YES